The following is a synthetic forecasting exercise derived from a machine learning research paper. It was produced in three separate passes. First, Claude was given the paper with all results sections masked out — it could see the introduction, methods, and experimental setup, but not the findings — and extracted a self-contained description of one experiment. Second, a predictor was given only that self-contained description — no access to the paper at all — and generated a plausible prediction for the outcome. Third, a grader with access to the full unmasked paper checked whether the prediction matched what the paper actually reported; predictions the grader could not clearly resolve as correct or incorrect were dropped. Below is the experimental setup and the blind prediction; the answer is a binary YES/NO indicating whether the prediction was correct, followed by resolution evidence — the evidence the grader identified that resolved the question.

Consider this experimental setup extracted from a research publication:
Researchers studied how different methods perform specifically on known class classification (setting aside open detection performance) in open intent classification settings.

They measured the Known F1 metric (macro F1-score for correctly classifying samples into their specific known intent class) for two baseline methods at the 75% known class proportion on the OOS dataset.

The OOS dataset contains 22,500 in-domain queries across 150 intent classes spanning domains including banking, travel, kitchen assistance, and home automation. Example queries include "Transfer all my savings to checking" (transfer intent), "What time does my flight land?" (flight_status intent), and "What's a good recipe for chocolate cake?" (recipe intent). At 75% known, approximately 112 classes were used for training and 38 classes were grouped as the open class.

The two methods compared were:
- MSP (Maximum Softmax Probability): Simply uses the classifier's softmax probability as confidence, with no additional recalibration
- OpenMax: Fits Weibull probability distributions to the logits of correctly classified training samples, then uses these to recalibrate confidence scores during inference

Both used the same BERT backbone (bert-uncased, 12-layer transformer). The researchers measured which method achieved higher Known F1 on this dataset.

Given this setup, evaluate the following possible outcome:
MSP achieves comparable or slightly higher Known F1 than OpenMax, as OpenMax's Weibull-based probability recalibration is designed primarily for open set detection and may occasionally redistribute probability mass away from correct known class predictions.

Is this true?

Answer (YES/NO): NO